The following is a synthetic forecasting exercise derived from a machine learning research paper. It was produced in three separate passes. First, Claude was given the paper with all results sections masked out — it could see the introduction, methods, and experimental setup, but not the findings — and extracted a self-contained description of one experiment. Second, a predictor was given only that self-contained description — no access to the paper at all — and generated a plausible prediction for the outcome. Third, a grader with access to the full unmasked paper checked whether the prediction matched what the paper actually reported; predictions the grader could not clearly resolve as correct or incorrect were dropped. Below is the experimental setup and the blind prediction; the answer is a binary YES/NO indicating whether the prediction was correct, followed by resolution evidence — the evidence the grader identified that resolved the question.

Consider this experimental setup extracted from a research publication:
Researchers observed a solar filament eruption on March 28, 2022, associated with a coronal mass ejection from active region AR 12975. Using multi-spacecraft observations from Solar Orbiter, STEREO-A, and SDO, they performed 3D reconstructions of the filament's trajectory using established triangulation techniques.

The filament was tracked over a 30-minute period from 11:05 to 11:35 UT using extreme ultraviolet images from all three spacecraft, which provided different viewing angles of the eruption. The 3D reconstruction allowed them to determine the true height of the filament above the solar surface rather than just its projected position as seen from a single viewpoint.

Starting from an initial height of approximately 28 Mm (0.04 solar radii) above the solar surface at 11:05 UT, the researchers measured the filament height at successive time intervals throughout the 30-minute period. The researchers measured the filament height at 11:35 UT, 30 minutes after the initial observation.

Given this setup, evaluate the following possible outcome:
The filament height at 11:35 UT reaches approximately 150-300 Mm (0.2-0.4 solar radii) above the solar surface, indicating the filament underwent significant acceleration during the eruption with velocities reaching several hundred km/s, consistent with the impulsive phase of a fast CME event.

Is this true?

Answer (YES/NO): NO